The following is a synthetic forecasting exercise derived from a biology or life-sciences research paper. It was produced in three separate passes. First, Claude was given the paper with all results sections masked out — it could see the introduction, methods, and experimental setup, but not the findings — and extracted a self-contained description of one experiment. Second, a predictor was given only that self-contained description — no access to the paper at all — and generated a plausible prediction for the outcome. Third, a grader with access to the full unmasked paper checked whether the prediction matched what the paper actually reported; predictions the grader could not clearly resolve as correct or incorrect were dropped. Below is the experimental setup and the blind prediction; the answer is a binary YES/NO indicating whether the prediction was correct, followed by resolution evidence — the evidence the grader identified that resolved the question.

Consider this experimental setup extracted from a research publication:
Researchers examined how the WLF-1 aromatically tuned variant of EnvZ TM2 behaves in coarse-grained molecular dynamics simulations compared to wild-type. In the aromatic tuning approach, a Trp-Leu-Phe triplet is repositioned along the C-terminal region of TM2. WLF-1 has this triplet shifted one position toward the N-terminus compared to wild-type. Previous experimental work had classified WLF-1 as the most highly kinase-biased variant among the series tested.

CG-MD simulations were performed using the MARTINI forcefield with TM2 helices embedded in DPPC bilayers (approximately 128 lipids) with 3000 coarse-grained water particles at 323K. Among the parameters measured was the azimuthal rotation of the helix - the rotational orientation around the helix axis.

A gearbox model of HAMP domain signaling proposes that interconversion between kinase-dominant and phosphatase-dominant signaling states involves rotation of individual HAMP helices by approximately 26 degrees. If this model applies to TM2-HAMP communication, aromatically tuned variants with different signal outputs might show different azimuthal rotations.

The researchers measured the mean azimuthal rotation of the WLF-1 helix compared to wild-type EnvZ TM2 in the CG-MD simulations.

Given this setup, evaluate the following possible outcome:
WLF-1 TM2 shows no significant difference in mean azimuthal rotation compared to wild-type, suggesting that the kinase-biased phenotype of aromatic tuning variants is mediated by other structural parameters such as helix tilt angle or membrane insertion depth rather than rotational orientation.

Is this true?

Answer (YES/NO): NO